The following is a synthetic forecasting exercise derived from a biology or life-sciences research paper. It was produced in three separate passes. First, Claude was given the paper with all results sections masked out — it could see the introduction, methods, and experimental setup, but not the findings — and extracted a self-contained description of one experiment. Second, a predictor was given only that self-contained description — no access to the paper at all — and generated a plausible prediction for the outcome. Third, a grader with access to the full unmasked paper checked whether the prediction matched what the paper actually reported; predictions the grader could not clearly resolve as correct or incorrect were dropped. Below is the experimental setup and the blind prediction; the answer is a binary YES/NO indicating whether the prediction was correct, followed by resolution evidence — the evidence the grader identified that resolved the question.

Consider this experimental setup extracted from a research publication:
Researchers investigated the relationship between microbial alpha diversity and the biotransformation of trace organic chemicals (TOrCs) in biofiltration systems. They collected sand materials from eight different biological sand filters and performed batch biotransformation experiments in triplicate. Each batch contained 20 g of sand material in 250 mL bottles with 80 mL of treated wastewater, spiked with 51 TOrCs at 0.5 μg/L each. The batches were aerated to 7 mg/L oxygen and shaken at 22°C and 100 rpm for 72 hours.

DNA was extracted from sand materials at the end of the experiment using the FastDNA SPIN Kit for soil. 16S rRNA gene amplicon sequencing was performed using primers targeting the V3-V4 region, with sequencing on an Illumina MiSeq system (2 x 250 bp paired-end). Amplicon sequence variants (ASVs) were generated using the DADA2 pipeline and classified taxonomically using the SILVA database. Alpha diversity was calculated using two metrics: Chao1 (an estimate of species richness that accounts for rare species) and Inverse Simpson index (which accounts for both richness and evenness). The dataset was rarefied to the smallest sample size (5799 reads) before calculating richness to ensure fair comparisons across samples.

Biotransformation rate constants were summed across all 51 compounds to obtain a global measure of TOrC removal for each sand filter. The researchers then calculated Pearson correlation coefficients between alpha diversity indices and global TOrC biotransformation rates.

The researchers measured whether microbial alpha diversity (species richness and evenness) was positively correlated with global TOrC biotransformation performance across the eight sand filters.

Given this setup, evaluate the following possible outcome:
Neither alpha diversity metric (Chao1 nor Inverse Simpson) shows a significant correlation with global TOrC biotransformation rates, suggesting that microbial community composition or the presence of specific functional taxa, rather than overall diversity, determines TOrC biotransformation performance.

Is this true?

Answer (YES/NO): YES